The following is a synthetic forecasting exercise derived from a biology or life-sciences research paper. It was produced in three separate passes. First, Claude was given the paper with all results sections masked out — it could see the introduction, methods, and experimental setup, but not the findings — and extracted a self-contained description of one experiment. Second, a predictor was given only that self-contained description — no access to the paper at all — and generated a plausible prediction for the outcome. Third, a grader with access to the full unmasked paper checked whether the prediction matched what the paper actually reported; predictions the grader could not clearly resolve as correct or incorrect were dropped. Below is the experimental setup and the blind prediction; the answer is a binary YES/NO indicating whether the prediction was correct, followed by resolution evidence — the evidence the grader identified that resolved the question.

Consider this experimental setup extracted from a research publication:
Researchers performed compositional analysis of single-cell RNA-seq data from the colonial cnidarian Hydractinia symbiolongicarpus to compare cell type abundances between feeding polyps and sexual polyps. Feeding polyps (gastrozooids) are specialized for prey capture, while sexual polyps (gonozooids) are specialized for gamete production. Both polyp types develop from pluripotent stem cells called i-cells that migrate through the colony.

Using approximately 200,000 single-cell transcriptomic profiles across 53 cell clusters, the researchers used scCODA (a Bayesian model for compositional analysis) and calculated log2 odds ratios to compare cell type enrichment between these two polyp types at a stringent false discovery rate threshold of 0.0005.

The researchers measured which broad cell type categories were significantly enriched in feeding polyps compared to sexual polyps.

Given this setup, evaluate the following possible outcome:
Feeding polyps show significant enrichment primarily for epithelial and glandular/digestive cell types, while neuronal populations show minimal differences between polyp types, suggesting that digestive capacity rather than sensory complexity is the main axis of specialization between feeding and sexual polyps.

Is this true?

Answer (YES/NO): NO